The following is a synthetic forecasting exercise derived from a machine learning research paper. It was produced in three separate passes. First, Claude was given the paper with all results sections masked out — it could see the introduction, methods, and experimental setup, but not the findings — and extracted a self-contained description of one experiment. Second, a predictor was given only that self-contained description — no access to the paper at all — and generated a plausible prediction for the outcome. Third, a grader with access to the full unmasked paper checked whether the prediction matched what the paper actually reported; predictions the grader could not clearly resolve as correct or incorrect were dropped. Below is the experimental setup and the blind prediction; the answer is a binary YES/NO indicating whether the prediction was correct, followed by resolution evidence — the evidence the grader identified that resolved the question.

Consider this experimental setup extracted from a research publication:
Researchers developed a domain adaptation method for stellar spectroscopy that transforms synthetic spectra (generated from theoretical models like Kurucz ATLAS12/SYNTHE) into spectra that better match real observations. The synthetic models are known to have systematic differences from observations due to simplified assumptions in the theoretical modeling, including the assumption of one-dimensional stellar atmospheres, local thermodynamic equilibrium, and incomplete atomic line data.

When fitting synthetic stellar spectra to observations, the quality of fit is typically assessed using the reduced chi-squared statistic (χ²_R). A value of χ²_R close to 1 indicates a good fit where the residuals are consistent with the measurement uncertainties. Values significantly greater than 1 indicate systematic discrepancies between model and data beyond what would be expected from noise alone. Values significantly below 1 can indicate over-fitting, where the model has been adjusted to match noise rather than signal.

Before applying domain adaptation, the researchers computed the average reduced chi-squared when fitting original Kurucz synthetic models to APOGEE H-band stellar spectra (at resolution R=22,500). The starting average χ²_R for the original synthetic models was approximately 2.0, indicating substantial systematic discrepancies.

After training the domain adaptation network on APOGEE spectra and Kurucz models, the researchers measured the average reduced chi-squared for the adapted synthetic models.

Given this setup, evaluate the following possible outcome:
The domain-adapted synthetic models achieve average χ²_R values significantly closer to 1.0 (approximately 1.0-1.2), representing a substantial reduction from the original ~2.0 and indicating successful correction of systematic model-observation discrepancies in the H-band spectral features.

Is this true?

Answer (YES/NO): NO